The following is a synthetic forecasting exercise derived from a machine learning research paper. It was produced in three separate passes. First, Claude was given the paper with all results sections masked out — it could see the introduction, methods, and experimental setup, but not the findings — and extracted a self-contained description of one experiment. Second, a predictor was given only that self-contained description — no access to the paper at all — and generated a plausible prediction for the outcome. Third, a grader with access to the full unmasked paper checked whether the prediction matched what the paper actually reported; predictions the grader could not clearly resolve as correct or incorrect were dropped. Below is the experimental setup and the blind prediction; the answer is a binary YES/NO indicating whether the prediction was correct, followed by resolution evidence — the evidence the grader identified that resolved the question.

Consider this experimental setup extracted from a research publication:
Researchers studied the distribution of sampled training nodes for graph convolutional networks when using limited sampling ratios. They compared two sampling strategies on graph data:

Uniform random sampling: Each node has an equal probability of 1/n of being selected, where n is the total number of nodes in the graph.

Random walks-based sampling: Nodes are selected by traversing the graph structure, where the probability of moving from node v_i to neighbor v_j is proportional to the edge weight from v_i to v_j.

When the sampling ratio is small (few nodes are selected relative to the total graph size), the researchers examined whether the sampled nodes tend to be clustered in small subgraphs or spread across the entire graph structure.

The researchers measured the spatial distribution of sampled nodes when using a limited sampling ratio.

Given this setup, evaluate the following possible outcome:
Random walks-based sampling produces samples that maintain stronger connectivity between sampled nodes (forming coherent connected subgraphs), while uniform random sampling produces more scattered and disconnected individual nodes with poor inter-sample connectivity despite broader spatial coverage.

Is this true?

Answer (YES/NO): NO